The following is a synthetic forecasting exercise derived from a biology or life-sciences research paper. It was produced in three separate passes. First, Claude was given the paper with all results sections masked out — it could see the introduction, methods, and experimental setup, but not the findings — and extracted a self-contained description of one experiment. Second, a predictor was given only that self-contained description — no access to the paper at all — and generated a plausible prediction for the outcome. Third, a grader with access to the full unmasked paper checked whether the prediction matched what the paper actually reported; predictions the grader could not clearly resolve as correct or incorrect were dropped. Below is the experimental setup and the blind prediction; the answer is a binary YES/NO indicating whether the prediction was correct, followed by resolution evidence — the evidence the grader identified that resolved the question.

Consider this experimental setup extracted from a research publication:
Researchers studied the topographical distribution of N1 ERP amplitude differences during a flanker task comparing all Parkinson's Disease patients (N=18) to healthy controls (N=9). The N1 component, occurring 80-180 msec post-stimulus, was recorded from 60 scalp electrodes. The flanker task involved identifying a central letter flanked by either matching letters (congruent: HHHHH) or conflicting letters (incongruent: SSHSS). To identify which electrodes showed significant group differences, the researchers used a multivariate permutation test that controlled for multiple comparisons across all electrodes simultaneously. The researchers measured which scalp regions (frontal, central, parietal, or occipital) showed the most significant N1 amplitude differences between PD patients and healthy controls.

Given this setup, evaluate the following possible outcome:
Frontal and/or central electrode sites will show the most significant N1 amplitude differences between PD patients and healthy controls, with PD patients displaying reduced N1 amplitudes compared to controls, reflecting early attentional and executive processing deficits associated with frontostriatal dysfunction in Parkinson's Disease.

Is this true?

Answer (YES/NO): NO